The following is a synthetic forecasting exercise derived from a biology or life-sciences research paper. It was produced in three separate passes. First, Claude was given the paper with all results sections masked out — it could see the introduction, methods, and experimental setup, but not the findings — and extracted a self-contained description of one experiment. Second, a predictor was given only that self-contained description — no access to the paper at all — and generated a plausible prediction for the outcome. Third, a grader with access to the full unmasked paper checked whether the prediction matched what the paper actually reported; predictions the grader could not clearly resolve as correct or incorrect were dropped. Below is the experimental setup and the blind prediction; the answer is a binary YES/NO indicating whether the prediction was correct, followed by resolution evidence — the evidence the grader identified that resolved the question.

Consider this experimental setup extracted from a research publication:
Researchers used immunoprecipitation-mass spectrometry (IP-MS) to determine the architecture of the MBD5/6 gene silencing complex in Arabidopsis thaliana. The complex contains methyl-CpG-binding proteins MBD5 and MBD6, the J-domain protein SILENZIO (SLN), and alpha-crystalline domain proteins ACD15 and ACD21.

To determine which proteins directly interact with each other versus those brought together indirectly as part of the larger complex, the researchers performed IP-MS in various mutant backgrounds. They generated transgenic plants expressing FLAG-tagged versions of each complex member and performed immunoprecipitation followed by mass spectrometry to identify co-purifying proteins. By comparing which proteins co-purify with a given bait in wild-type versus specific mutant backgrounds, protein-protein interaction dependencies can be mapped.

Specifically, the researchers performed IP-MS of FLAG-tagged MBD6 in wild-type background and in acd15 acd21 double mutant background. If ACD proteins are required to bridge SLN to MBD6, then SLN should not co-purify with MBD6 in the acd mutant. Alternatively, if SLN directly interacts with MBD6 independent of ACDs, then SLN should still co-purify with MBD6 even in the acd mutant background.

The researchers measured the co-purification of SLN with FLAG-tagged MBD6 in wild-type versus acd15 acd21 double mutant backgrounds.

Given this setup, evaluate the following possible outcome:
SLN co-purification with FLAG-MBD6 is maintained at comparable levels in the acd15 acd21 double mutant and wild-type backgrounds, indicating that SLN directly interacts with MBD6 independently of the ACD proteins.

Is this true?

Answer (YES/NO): NO